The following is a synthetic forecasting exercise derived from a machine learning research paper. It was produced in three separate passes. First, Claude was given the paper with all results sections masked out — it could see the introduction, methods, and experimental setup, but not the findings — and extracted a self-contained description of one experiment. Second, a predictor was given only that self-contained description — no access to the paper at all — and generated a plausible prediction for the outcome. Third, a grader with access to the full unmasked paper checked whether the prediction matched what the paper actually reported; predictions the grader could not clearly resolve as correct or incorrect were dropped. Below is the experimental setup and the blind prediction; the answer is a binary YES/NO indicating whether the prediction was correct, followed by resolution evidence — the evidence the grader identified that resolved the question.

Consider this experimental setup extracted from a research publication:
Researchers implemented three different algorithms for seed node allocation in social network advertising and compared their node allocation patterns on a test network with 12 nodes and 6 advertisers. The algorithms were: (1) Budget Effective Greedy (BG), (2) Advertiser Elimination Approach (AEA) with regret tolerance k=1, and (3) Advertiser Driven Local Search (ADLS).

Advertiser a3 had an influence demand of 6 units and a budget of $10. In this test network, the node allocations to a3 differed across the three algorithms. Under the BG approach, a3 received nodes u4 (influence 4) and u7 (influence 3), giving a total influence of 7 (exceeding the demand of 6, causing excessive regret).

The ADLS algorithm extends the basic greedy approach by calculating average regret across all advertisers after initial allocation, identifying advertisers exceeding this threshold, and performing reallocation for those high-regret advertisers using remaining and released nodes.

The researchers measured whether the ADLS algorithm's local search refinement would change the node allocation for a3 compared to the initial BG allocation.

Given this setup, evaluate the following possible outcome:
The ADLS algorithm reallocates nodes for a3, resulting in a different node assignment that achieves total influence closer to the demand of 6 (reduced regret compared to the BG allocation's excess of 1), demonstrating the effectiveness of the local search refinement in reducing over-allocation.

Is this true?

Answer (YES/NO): YES